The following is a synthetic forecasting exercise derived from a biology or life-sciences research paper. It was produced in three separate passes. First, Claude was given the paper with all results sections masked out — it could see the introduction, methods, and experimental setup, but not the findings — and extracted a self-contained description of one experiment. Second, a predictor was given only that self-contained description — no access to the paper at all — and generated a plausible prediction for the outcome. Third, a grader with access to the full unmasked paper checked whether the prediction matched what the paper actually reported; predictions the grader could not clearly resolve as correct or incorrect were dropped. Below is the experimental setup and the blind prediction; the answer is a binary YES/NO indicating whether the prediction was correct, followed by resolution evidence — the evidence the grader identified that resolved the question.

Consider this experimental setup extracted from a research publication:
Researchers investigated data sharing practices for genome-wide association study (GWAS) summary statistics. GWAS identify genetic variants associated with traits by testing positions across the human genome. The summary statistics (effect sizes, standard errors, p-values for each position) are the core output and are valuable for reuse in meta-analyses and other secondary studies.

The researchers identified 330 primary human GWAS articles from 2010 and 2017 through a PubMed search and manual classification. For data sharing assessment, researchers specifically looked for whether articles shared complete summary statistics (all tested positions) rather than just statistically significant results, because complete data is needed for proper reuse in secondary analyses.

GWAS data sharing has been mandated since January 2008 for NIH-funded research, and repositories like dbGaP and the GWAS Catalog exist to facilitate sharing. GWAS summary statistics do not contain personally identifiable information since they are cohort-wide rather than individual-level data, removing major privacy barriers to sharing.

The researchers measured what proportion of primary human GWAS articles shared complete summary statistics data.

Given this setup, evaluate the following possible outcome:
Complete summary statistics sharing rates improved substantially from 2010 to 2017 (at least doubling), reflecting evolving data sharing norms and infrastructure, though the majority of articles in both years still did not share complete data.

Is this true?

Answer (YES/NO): YES